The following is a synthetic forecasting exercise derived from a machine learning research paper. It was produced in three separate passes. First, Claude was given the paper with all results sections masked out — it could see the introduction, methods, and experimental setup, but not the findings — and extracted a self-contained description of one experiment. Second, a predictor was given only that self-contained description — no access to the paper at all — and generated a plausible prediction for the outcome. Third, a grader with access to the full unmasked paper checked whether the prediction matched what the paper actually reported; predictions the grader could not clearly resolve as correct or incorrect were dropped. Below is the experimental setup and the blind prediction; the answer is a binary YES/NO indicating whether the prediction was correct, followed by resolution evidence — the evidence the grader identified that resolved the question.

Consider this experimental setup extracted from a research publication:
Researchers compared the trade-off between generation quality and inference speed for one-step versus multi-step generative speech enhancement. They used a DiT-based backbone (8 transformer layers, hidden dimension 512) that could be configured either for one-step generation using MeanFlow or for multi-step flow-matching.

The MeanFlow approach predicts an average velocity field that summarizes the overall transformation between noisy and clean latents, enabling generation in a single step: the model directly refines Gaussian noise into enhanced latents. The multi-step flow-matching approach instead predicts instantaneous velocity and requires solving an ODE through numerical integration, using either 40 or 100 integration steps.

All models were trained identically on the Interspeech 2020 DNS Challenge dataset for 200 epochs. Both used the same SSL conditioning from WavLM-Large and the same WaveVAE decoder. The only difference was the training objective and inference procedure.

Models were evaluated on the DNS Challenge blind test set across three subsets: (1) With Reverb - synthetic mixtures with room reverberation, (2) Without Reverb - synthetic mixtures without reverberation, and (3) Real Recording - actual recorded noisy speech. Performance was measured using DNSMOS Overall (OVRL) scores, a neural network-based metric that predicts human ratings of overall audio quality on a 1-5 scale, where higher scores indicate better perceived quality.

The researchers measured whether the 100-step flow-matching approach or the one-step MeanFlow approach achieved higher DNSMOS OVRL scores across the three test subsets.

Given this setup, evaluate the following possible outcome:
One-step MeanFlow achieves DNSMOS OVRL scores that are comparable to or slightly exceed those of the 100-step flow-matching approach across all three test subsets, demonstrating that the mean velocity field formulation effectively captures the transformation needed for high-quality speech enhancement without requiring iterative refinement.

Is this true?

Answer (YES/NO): NO